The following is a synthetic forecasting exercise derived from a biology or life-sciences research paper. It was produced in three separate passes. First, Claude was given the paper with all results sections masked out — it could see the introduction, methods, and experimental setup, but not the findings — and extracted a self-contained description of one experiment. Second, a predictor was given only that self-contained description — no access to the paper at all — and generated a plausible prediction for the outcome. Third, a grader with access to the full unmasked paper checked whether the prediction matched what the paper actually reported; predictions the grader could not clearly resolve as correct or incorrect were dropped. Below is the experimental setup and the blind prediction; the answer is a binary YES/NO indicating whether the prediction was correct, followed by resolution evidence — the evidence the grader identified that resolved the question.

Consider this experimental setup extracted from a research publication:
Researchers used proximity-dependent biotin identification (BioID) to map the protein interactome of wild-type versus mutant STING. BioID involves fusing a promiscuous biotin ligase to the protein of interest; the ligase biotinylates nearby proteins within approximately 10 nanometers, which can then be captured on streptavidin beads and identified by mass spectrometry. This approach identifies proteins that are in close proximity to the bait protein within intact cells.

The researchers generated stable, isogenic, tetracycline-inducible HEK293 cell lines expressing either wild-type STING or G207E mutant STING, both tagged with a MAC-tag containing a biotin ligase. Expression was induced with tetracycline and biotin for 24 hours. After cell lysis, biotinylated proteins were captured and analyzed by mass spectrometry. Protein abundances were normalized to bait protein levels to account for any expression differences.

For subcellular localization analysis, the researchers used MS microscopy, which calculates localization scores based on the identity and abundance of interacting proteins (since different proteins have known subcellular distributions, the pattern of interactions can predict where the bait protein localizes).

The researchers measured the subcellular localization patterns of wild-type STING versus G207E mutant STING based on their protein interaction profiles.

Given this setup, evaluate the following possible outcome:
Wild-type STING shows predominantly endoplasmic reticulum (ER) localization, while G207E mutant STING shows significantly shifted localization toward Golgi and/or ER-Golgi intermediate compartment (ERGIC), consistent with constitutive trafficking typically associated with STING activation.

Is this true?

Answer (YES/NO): NO